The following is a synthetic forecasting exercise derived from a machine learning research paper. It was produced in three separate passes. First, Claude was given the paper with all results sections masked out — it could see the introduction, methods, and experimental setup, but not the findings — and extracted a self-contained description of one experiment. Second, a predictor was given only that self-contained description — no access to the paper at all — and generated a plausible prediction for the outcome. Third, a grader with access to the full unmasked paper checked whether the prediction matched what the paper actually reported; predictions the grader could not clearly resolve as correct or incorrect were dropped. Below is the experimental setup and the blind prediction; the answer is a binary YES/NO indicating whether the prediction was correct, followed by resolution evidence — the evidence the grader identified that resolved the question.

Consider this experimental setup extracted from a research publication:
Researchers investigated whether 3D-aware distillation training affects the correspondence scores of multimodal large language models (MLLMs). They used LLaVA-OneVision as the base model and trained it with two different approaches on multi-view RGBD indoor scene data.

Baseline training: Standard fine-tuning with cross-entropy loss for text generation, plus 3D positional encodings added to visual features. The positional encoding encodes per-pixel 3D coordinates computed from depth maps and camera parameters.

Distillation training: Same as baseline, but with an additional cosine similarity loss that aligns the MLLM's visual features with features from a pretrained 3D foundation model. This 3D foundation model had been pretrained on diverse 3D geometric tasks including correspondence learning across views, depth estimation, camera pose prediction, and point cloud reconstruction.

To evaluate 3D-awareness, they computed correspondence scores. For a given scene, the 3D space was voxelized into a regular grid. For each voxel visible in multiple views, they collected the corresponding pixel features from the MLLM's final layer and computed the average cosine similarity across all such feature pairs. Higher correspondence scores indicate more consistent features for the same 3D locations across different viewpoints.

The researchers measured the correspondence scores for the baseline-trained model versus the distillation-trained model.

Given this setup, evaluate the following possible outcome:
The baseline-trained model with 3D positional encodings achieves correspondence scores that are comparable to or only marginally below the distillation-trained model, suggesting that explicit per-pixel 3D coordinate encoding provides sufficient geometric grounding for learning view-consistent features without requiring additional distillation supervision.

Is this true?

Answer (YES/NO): NO